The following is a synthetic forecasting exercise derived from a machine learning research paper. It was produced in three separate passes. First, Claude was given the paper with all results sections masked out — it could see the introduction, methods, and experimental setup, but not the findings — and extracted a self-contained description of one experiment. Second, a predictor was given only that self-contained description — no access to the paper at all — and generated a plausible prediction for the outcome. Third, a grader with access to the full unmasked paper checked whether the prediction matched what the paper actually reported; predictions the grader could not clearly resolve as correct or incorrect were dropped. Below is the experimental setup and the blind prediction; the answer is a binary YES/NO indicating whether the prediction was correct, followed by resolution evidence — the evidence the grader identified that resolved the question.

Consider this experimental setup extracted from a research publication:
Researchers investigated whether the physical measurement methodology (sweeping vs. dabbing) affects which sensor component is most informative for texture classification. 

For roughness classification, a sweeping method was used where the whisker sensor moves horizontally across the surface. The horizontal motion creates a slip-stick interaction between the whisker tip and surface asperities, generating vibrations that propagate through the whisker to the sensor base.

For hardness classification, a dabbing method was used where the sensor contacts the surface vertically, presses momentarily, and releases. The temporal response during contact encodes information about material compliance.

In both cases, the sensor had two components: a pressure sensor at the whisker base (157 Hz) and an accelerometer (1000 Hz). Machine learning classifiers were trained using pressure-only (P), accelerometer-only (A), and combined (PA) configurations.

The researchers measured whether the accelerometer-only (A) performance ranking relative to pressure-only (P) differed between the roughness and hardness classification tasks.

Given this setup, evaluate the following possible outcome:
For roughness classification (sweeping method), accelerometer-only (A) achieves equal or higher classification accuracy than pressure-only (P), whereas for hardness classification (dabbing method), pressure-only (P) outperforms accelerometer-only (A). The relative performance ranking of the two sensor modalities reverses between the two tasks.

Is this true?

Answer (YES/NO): NO